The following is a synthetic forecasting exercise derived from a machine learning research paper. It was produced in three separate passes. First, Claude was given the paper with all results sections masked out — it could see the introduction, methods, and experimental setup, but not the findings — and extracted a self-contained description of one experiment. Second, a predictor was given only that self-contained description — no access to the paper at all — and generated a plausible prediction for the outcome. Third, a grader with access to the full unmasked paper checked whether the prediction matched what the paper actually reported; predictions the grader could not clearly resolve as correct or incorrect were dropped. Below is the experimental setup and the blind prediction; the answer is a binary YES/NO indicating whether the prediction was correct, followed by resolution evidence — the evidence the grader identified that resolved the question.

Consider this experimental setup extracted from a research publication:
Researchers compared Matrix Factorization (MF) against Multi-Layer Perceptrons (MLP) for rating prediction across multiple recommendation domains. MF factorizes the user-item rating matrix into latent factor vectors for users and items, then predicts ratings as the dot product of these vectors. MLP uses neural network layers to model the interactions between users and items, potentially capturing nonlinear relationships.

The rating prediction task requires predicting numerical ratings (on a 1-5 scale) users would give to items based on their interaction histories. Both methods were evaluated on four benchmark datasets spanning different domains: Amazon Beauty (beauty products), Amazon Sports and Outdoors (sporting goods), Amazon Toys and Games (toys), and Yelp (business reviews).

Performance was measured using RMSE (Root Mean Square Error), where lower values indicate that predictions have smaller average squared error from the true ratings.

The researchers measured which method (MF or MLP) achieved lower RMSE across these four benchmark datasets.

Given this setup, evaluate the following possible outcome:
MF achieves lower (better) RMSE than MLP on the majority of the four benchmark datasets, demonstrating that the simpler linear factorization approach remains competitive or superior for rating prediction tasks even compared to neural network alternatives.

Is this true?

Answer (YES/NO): YES